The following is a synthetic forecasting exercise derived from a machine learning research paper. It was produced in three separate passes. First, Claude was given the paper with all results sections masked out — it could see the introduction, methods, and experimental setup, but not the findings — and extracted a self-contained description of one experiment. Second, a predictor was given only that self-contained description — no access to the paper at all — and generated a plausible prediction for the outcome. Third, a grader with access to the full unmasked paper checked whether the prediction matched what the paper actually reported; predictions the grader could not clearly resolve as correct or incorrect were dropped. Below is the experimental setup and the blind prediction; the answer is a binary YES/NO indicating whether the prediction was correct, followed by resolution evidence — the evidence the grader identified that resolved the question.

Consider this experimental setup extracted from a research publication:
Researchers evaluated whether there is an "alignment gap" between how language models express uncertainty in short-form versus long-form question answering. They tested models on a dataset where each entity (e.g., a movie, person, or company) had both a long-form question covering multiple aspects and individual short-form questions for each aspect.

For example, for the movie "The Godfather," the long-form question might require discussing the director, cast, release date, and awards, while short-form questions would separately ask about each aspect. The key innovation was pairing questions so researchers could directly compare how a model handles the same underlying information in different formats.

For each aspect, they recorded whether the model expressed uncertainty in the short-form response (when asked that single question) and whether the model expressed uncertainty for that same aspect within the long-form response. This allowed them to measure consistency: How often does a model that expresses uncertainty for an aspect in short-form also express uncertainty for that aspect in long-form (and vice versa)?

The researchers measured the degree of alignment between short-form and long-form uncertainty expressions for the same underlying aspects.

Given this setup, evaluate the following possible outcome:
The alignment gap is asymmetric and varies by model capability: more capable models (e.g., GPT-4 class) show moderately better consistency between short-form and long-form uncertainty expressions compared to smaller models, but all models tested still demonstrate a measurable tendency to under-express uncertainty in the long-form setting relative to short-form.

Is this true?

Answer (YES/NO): NO